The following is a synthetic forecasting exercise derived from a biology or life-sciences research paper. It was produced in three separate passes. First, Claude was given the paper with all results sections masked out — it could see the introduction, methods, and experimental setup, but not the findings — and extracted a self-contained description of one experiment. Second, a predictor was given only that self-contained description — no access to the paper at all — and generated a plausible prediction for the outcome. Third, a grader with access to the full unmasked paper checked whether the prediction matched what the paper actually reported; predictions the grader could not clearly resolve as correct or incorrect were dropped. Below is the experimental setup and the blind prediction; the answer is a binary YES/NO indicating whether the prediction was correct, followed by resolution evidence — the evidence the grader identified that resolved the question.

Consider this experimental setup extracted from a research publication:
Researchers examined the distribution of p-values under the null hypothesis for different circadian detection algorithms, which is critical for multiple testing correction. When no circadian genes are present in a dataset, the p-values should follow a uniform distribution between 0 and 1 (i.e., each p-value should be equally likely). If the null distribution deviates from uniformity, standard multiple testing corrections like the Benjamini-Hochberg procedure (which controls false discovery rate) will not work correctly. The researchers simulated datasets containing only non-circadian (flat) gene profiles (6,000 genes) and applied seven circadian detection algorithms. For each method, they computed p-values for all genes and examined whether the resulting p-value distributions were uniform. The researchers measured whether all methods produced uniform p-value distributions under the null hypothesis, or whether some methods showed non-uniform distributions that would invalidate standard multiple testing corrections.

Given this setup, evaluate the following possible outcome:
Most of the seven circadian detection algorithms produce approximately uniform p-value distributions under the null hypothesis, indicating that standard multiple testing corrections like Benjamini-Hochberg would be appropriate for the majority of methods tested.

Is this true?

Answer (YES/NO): NO